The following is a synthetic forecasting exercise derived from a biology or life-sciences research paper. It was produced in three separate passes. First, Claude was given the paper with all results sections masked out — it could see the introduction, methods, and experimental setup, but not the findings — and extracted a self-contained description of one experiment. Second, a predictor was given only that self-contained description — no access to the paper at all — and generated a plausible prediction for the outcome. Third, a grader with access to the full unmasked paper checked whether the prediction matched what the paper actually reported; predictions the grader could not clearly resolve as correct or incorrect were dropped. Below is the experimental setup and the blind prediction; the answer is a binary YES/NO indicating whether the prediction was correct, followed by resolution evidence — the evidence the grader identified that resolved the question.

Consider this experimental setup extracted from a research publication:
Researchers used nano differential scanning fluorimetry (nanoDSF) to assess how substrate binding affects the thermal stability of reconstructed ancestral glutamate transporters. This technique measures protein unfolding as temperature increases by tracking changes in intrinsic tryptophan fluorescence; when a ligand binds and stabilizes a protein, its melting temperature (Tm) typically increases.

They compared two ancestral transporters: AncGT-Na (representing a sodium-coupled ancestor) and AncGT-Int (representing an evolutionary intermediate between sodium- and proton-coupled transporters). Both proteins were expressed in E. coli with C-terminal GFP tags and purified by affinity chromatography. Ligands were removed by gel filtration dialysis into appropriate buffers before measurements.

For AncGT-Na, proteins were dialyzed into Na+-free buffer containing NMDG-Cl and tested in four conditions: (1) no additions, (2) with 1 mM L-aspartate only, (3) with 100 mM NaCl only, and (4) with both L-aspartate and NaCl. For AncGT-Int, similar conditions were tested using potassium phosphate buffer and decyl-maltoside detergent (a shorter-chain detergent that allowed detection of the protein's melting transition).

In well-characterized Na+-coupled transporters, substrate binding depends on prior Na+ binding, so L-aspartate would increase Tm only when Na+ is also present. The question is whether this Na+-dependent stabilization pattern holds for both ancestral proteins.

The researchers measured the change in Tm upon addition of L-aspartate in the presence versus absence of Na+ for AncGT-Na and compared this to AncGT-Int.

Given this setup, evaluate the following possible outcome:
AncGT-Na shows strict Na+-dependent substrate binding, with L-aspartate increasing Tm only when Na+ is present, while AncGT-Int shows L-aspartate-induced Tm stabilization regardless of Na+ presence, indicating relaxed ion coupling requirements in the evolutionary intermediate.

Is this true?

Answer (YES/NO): YES